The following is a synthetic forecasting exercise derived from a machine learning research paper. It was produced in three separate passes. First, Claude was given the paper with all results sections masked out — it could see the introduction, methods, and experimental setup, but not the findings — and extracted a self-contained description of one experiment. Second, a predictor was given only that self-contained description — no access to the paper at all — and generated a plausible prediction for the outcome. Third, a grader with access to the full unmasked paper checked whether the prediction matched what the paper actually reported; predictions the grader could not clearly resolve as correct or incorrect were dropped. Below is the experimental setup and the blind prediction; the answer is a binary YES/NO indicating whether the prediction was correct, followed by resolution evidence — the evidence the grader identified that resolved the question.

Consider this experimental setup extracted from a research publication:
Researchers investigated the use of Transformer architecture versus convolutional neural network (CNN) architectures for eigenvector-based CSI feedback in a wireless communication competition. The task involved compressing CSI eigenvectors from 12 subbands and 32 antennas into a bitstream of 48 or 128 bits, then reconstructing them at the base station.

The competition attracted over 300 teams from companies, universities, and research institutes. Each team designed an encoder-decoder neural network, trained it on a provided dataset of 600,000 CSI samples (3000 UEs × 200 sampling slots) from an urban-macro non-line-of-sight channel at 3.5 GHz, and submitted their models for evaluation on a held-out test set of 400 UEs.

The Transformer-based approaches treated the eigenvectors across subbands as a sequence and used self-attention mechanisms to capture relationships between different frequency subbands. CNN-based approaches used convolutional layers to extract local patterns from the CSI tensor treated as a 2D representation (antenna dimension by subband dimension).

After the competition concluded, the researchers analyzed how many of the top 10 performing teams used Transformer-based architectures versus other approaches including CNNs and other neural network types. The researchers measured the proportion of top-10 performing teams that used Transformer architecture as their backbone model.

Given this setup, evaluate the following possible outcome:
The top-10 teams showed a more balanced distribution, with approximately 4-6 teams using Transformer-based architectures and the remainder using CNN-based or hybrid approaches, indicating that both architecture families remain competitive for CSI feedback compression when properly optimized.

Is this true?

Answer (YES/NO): YES